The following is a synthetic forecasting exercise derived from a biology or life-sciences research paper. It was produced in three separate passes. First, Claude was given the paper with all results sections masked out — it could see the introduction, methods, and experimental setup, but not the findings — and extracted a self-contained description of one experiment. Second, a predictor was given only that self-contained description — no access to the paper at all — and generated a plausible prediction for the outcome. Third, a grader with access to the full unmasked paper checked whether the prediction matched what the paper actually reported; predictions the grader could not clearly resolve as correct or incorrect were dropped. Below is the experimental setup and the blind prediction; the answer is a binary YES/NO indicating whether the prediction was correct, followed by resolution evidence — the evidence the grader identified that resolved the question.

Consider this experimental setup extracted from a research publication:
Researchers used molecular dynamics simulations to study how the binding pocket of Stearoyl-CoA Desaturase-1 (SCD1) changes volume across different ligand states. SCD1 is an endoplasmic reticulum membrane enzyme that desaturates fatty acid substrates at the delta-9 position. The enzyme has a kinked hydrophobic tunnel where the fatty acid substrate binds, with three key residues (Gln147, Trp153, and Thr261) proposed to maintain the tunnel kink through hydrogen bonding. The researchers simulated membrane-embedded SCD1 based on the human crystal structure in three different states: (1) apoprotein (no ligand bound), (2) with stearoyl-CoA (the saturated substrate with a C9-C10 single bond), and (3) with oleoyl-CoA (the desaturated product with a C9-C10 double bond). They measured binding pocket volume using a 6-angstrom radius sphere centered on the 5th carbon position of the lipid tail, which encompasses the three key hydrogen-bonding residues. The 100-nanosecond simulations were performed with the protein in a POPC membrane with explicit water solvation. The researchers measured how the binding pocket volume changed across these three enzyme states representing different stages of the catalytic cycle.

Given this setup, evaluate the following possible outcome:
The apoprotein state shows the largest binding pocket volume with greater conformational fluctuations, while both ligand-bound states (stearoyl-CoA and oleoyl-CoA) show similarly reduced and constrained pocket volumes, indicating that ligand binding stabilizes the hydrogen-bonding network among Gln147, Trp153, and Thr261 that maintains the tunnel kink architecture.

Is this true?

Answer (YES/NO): NO